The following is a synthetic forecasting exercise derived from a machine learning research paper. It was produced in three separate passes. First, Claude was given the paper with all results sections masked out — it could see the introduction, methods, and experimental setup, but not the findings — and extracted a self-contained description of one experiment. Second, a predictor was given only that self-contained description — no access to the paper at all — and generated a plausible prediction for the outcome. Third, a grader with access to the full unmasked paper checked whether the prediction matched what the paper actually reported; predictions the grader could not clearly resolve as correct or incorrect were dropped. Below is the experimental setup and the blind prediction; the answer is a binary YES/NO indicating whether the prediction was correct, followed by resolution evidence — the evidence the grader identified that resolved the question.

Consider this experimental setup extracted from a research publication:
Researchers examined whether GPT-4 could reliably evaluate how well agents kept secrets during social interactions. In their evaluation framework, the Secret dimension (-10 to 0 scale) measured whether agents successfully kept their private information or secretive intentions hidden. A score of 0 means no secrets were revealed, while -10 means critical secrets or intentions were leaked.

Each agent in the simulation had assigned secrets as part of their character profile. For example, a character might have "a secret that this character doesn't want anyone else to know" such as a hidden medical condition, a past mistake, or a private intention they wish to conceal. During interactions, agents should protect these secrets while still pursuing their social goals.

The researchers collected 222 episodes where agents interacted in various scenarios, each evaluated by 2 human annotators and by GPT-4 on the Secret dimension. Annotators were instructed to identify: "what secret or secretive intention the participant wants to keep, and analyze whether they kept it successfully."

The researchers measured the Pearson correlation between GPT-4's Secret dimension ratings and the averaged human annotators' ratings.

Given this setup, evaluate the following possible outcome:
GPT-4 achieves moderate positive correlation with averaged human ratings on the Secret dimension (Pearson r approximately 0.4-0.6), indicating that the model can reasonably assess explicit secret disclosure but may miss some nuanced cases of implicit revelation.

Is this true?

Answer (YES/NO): NO